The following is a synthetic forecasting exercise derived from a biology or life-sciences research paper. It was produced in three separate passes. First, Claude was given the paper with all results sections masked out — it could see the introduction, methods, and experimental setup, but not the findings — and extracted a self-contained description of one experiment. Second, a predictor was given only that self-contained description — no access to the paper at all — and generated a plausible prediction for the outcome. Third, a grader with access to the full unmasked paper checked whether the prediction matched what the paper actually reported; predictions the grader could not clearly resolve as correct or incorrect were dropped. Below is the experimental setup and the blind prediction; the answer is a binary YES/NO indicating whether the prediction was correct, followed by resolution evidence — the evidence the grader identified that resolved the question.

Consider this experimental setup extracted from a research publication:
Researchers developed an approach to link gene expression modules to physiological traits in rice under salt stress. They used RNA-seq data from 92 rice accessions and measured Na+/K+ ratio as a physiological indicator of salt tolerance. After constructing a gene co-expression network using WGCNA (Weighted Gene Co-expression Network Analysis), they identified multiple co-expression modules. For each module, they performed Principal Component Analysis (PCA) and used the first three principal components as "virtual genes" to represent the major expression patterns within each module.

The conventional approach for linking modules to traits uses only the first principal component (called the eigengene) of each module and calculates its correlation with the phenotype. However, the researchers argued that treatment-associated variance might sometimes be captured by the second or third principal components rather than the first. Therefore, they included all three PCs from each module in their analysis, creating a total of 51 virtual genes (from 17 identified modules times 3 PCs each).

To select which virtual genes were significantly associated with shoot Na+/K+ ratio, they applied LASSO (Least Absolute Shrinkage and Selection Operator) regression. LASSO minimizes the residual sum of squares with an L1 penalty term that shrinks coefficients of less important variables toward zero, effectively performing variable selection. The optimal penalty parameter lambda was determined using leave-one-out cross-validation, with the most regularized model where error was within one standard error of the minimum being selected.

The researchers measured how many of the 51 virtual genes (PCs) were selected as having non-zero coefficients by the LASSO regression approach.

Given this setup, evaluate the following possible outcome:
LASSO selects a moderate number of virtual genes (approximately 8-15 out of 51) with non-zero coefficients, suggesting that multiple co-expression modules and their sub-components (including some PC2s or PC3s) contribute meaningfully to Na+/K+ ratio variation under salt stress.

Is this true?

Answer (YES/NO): YES